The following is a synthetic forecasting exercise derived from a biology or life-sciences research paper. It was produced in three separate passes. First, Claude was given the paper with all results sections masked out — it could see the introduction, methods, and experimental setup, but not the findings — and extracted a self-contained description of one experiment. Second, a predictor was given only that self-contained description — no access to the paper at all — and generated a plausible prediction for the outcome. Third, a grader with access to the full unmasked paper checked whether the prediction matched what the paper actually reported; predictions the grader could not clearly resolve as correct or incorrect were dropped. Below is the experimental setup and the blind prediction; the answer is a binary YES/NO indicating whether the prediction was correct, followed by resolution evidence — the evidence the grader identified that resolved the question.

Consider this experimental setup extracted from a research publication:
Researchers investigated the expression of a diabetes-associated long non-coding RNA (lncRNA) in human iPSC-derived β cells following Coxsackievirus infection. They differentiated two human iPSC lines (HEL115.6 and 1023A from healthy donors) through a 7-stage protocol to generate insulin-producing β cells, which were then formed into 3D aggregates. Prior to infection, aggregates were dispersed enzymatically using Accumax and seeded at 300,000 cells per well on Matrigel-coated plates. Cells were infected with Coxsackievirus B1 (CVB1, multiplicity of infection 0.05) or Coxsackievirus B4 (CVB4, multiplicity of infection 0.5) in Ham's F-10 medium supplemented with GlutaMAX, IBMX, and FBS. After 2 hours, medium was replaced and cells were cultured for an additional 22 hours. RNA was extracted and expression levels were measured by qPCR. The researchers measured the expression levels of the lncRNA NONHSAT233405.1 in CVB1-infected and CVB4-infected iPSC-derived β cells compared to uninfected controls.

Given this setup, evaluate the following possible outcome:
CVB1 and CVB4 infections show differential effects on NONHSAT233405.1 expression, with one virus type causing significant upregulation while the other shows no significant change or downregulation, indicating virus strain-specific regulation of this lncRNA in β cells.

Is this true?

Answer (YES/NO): YES